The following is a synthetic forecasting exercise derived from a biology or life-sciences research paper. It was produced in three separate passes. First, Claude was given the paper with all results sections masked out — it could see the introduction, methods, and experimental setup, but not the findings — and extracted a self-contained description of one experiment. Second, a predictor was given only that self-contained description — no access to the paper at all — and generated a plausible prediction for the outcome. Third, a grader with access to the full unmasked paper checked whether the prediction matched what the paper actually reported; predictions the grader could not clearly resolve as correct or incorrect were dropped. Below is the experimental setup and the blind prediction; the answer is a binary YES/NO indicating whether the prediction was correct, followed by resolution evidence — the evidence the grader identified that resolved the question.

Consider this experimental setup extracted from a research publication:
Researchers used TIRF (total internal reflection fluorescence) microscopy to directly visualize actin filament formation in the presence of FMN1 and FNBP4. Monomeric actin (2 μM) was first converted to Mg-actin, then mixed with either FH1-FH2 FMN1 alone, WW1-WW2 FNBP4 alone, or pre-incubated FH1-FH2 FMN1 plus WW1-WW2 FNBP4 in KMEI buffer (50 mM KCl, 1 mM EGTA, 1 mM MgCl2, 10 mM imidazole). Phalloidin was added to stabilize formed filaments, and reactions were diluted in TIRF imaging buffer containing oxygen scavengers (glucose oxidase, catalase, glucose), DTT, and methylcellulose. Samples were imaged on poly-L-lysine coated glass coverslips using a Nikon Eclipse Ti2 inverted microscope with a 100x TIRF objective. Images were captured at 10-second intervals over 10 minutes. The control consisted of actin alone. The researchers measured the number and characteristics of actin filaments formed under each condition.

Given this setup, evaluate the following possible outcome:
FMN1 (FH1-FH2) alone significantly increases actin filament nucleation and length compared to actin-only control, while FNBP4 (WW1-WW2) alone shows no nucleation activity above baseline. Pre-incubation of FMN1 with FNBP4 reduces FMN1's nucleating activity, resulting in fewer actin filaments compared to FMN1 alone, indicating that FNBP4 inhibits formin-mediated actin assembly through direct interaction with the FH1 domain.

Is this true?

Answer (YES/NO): YES